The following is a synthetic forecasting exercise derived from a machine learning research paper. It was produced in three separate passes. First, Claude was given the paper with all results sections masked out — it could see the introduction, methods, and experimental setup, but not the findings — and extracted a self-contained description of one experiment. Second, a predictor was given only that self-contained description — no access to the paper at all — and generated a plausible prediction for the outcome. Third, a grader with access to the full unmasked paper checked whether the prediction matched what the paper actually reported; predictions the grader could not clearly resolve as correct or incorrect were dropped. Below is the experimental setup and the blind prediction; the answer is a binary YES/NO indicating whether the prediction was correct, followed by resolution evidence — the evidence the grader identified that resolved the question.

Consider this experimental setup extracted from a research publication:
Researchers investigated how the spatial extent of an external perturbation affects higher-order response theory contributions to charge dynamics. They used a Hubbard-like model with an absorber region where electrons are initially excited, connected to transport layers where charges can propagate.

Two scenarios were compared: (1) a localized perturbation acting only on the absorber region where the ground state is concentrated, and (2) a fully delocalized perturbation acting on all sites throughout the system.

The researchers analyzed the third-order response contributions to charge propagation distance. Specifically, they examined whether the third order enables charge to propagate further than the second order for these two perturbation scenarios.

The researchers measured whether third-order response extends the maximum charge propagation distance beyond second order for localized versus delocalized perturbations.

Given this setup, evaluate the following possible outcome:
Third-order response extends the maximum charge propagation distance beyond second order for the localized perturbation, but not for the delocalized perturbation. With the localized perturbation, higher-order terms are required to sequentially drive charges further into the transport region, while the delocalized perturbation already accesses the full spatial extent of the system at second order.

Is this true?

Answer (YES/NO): NO